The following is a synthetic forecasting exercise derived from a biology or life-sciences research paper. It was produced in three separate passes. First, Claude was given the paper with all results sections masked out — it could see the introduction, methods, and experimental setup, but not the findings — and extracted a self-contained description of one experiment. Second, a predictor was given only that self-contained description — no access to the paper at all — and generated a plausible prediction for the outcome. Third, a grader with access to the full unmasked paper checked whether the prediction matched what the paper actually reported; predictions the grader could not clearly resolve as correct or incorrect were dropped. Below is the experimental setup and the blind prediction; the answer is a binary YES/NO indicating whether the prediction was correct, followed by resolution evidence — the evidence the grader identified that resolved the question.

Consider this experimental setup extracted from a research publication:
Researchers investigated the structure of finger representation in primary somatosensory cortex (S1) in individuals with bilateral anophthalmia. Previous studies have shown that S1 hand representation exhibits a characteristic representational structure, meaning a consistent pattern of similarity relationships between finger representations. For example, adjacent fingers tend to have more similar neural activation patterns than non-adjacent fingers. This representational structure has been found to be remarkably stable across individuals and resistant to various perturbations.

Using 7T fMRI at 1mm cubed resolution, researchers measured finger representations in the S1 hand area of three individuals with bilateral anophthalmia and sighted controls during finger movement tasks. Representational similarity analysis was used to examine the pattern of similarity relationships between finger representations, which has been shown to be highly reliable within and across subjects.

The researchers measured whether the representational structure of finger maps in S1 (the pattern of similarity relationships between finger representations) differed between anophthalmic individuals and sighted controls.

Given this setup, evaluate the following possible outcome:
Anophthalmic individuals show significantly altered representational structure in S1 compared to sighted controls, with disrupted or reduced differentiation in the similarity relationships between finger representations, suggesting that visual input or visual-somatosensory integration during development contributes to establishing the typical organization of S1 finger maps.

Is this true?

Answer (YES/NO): NO